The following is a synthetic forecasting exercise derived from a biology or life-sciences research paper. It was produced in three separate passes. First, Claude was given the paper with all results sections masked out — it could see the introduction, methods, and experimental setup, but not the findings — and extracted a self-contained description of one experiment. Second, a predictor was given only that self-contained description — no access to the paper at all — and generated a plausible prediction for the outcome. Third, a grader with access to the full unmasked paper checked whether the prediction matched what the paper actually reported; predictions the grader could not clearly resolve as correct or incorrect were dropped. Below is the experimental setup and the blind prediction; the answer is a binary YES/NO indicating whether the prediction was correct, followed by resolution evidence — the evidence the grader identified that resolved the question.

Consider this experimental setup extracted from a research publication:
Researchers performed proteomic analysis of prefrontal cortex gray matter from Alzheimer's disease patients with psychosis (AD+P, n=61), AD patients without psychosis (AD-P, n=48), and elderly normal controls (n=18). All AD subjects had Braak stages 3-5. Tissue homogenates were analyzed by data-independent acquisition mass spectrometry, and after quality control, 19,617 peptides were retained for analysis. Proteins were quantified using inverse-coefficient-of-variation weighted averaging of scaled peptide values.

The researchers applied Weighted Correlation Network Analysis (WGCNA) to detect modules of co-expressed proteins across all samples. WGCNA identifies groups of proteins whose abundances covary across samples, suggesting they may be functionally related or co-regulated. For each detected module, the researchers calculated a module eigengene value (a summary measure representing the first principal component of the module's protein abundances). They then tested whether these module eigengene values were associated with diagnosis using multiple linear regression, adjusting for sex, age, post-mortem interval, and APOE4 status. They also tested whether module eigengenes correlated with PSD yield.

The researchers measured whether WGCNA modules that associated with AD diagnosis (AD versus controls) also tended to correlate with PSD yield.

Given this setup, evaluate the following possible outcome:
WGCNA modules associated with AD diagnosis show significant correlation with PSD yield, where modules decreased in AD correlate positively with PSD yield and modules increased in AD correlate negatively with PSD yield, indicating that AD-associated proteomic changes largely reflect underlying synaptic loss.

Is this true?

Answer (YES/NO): NO